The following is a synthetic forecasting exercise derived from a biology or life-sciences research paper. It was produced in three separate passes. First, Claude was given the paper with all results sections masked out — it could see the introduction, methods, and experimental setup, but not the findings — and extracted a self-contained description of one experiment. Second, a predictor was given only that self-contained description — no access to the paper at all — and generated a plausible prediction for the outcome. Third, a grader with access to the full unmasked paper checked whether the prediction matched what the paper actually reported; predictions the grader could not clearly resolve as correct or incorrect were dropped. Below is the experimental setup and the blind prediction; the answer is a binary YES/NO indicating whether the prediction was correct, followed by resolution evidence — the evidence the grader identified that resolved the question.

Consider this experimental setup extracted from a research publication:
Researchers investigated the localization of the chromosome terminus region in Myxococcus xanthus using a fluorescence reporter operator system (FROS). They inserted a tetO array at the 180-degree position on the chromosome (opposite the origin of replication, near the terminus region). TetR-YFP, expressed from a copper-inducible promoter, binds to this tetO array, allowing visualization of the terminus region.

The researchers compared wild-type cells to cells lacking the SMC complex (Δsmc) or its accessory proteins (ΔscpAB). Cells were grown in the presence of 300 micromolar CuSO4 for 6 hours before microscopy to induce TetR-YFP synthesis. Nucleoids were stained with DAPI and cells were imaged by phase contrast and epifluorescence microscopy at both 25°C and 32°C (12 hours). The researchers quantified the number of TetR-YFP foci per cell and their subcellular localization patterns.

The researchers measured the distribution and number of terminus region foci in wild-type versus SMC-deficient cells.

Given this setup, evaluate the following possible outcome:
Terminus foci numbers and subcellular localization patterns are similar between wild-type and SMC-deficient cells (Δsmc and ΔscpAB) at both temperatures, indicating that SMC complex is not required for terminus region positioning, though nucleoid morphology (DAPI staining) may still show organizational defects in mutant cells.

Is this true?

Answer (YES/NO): NO